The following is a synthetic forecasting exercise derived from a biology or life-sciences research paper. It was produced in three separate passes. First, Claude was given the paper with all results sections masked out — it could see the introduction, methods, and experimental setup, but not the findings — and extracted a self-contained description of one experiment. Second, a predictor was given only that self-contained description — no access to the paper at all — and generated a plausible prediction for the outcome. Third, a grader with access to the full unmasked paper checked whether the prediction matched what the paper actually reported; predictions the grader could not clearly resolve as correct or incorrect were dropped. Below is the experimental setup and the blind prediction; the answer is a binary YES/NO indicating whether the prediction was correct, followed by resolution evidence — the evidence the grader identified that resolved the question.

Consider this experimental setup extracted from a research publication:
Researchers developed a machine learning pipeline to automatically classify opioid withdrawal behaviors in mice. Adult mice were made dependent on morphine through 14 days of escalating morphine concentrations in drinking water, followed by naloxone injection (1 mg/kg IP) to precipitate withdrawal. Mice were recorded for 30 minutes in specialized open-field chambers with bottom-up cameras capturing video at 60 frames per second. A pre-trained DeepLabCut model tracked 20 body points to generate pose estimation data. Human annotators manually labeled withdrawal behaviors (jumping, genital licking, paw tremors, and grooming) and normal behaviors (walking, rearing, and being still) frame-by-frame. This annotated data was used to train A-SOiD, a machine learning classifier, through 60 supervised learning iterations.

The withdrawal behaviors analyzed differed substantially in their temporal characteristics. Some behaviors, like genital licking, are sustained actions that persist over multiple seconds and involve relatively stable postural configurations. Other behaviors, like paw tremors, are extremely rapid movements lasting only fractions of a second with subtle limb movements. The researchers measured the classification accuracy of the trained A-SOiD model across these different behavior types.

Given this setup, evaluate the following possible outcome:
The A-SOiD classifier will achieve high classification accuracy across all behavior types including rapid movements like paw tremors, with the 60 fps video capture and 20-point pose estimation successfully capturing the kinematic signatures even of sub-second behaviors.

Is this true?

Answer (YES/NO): NO